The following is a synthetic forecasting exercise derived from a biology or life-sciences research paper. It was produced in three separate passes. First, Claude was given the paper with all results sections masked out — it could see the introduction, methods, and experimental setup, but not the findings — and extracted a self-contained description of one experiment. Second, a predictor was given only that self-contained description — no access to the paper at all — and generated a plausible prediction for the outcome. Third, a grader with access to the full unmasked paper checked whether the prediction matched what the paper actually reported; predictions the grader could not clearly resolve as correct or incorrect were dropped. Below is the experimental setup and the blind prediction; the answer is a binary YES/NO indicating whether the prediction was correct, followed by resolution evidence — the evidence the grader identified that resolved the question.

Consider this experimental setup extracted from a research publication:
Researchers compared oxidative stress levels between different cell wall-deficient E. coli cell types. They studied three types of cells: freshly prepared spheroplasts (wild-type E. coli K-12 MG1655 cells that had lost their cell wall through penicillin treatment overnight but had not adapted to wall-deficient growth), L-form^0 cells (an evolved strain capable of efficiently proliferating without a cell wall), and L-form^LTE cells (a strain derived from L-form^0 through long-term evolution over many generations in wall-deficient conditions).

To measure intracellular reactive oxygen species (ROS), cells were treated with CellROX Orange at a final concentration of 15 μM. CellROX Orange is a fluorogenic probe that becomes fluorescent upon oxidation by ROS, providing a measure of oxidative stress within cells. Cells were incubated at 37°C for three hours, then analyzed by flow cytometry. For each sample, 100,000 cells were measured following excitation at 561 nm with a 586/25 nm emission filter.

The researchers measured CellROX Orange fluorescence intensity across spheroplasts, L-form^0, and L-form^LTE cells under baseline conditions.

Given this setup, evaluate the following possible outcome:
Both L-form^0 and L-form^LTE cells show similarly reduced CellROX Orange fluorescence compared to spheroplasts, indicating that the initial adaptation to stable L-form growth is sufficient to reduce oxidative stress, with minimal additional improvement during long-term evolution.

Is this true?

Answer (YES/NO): NO